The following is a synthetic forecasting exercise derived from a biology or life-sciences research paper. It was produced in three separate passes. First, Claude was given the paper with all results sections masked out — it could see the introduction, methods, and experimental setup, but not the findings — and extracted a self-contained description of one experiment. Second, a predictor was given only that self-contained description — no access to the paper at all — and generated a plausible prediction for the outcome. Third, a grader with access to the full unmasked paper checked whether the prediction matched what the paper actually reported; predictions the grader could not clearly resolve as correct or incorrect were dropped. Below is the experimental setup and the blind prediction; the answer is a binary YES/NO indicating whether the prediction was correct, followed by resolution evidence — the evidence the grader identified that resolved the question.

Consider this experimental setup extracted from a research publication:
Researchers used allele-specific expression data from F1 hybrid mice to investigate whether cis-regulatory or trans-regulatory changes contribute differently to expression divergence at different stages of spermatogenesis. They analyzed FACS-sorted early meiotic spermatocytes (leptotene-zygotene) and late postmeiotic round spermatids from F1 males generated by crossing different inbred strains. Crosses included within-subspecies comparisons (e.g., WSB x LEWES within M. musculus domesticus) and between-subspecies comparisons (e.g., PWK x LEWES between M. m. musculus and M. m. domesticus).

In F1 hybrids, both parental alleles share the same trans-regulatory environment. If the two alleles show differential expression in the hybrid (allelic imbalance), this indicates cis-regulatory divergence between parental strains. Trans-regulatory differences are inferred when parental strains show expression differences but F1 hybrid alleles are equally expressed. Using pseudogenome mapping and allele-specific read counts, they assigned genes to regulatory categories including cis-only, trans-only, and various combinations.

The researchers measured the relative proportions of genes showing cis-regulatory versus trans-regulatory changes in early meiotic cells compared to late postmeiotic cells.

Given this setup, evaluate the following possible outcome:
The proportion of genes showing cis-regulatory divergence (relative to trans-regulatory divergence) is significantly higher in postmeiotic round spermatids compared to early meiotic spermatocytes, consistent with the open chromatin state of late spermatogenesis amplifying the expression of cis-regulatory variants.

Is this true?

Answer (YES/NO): YES